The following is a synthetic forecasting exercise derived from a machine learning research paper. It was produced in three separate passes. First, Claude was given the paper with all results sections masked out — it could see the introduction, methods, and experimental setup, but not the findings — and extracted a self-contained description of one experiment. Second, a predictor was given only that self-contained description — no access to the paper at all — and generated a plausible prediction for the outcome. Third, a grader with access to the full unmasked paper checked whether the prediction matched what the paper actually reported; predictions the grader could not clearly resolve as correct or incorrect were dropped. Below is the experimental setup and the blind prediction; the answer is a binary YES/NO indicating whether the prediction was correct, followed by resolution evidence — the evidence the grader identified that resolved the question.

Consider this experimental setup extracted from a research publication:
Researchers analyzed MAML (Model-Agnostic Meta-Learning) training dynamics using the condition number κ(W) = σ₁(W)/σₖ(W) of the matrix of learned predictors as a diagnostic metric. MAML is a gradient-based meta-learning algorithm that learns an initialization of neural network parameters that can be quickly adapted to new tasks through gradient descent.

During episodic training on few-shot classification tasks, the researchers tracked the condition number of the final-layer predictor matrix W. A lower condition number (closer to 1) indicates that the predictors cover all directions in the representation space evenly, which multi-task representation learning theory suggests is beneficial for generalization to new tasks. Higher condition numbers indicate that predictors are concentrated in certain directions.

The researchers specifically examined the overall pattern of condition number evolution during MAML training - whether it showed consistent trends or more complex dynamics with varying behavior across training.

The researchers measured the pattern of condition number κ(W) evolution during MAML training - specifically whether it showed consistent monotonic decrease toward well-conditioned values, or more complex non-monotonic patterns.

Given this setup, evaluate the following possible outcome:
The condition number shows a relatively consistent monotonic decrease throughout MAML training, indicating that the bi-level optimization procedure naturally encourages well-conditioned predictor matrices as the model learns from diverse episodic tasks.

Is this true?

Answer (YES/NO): NO